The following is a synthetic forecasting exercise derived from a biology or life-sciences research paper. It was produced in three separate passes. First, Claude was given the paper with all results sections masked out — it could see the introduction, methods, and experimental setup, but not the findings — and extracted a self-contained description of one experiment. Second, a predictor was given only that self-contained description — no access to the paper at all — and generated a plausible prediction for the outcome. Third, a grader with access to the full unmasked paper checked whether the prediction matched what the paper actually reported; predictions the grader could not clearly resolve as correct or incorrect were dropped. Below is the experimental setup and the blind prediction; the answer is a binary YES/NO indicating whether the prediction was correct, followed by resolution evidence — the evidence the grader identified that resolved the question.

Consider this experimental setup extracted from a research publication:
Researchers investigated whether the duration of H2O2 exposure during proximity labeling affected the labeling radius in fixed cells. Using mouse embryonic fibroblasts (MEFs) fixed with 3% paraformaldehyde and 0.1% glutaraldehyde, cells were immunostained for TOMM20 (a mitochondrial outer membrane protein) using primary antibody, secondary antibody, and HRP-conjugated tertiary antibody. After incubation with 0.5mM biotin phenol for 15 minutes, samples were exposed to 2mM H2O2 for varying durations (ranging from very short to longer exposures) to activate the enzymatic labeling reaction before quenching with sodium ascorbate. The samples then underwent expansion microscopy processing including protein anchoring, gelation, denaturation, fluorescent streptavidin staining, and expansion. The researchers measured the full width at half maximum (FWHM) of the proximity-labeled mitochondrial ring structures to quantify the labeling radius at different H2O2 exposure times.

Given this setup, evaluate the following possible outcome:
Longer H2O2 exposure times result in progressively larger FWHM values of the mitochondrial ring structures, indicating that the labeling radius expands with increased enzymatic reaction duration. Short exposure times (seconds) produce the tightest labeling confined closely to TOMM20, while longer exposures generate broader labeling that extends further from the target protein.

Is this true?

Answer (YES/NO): YES